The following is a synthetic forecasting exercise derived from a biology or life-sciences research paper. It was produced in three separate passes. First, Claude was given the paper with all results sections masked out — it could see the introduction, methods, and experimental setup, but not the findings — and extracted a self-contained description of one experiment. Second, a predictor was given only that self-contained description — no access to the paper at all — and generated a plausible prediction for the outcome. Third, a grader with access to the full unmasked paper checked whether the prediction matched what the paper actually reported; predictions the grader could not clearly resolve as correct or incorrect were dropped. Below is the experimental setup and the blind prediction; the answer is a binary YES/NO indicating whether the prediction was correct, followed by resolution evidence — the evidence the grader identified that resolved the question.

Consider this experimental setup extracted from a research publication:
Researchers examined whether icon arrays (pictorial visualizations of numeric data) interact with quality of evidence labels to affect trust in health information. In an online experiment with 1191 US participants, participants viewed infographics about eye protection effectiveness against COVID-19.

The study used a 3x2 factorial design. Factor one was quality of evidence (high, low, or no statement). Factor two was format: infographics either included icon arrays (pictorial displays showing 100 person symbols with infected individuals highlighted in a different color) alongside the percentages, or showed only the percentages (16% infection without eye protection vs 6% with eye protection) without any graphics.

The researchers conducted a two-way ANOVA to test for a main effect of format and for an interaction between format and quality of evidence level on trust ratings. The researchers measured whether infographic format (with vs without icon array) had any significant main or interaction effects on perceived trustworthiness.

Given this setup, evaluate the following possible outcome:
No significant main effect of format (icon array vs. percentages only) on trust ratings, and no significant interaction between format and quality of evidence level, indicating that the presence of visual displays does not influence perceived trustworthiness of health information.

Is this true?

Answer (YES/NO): YES